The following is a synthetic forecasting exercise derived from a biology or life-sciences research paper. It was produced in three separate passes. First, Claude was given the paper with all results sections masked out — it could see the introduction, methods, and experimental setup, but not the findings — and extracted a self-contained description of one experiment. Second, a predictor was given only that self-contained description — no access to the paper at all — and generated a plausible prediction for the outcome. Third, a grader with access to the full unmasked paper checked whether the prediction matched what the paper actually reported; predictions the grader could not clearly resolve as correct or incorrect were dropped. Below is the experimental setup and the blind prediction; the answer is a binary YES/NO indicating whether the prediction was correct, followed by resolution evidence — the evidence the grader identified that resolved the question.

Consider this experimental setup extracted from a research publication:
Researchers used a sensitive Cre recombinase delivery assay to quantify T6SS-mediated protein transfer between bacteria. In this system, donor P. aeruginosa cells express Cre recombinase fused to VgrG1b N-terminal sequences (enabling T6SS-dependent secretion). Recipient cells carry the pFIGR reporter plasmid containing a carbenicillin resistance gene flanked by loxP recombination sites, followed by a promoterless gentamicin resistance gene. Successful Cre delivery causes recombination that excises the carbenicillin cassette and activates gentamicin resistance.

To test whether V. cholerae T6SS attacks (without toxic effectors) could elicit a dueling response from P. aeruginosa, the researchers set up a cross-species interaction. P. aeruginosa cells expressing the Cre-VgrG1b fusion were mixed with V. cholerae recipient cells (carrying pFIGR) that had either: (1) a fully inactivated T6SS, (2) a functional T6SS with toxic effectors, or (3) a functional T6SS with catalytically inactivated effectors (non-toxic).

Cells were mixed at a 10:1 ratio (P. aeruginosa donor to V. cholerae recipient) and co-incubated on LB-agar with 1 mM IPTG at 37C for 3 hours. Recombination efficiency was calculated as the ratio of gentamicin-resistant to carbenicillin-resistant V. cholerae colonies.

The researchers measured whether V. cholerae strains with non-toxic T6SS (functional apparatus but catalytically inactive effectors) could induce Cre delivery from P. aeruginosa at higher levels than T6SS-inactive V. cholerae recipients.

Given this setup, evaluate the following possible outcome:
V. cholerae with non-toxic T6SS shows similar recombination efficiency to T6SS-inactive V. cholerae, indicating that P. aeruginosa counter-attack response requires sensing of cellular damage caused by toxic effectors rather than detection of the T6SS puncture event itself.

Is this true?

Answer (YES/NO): NO